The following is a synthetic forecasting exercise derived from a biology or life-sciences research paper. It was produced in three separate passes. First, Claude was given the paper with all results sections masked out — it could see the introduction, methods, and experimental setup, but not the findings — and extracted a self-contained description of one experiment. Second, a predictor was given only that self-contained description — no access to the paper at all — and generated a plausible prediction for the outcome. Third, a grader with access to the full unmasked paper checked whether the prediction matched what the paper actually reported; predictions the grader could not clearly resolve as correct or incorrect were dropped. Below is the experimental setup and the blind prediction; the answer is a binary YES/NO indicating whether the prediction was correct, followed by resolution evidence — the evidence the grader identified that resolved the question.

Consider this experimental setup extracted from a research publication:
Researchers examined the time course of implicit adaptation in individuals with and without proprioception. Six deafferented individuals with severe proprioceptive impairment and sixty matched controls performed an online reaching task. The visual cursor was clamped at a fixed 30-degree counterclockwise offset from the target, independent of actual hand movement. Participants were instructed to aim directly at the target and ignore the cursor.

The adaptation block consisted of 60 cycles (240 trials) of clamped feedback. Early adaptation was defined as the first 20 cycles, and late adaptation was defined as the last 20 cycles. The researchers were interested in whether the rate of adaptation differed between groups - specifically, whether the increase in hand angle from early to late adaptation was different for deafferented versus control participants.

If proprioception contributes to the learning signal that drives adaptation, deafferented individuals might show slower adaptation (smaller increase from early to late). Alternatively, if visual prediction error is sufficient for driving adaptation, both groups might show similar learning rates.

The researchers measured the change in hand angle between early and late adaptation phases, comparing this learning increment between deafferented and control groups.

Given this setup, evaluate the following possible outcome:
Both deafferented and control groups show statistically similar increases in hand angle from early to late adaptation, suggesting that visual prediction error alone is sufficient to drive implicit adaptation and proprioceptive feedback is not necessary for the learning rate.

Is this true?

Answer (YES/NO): YES